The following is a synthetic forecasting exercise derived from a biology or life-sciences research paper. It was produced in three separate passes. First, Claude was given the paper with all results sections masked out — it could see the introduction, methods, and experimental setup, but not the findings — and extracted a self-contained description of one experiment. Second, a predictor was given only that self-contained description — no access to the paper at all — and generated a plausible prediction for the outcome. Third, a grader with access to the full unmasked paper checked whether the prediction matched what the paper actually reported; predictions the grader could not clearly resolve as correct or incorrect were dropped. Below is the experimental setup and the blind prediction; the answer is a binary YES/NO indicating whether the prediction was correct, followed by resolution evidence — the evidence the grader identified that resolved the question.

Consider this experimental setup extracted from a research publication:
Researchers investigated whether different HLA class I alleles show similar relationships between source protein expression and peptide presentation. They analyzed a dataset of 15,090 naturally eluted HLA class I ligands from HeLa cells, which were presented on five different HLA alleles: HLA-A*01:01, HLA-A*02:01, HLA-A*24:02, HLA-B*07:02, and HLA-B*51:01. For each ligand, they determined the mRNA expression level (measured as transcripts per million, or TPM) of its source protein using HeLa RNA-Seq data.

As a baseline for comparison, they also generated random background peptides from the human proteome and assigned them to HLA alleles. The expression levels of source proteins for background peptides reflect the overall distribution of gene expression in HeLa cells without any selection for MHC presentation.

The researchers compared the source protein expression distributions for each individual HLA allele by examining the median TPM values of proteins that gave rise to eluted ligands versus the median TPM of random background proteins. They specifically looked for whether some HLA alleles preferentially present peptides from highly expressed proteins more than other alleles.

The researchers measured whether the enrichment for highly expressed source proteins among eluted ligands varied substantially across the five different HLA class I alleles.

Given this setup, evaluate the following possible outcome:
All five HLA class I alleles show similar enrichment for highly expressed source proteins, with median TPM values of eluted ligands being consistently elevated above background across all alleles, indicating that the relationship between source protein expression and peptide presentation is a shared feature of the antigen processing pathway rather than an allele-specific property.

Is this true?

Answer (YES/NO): YES